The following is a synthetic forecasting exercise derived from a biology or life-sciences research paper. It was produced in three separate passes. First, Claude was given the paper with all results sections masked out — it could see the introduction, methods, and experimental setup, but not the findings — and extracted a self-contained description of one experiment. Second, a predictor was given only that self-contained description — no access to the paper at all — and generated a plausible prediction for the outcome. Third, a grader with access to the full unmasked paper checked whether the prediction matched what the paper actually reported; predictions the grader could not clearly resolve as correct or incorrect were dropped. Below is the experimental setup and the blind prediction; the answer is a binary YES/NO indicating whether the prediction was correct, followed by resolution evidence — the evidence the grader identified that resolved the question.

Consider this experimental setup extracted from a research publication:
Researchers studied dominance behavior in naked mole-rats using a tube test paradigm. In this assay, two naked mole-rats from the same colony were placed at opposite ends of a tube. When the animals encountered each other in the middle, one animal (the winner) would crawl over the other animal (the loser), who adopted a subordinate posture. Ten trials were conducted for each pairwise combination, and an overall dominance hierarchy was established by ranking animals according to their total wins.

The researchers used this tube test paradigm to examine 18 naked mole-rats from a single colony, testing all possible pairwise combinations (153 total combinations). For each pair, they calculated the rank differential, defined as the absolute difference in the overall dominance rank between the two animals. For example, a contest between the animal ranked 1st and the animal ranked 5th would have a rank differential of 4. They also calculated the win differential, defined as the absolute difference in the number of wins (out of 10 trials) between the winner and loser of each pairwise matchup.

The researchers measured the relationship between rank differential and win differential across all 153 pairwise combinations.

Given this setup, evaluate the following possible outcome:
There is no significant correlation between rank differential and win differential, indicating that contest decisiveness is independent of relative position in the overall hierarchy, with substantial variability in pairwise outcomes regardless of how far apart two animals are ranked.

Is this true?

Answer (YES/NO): NO